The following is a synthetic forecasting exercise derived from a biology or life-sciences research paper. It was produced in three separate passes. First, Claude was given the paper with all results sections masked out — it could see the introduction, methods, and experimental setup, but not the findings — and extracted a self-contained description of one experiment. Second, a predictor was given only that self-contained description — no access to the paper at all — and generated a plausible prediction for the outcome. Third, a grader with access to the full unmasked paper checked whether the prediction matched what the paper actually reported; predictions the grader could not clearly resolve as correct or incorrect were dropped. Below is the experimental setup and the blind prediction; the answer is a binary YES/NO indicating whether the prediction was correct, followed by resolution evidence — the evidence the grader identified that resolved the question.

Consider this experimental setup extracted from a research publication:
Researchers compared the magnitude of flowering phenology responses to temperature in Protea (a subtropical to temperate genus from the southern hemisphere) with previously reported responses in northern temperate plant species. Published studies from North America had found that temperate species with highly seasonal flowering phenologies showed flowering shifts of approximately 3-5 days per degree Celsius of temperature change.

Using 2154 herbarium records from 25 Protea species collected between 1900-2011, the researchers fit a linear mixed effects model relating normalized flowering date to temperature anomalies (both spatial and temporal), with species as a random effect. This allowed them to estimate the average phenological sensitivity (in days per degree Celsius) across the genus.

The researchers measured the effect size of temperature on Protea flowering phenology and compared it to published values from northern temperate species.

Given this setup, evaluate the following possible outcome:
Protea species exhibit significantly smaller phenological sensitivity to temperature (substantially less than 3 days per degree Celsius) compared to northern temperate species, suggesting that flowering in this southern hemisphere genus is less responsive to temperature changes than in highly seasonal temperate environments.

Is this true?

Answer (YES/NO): NO